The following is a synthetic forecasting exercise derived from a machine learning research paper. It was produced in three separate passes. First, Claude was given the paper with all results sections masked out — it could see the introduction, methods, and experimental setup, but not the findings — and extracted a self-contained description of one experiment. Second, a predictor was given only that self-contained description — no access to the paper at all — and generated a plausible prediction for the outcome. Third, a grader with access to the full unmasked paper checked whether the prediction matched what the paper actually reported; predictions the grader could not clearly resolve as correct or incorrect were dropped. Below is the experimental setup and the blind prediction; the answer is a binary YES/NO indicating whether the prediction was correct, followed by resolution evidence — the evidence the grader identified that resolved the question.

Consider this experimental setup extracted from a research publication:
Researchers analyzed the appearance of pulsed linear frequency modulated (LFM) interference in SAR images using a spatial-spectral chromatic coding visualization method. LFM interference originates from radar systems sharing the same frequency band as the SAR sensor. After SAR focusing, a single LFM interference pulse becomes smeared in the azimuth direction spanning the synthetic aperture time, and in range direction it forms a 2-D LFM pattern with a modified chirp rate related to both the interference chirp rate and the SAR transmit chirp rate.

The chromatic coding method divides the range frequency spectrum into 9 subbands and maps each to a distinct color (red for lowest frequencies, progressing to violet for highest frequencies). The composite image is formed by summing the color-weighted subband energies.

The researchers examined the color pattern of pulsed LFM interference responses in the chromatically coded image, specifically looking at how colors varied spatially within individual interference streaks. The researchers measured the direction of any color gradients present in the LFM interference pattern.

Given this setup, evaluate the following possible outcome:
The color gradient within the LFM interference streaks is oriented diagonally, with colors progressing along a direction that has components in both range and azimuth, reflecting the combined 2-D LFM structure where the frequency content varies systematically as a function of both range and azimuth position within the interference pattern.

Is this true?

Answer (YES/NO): NO